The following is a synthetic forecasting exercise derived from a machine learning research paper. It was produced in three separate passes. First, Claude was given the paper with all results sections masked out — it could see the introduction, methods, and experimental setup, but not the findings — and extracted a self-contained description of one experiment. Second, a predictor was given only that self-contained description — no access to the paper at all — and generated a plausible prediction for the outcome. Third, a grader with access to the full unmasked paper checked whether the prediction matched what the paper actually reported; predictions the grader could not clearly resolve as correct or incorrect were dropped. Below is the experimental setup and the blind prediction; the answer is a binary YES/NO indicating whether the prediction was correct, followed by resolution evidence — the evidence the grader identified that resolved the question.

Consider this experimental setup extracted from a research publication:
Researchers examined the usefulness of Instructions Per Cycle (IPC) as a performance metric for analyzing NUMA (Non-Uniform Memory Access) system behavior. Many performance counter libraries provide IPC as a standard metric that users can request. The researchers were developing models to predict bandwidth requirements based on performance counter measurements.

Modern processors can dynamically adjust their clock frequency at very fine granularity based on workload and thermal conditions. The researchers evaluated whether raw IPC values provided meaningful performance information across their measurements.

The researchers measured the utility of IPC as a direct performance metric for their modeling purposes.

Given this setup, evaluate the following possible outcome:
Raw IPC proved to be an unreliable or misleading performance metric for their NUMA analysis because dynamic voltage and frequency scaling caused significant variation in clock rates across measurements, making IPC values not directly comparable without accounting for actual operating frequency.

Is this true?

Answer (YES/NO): YES